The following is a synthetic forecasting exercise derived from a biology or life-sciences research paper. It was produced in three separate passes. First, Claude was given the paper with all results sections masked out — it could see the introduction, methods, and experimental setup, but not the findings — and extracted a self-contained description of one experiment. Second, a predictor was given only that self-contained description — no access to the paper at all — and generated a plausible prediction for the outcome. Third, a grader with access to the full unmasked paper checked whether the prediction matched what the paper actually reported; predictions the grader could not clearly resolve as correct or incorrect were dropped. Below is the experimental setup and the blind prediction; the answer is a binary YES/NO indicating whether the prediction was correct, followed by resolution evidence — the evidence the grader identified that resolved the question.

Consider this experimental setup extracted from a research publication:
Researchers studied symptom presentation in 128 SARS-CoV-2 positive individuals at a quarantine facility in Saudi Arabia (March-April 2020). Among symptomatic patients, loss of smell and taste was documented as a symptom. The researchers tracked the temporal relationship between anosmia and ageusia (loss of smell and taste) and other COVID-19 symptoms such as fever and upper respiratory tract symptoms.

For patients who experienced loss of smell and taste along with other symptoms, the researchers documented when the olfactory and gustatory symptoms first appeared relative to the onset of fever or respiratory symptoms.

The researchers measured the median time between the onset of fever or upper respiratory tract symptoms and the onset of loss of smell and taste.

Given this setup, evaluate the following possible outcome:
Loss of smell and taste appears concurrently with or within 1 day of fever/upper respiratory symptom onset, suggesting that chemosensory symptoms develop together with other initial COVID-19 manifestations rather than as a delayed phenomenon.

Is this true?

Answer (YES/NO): NO